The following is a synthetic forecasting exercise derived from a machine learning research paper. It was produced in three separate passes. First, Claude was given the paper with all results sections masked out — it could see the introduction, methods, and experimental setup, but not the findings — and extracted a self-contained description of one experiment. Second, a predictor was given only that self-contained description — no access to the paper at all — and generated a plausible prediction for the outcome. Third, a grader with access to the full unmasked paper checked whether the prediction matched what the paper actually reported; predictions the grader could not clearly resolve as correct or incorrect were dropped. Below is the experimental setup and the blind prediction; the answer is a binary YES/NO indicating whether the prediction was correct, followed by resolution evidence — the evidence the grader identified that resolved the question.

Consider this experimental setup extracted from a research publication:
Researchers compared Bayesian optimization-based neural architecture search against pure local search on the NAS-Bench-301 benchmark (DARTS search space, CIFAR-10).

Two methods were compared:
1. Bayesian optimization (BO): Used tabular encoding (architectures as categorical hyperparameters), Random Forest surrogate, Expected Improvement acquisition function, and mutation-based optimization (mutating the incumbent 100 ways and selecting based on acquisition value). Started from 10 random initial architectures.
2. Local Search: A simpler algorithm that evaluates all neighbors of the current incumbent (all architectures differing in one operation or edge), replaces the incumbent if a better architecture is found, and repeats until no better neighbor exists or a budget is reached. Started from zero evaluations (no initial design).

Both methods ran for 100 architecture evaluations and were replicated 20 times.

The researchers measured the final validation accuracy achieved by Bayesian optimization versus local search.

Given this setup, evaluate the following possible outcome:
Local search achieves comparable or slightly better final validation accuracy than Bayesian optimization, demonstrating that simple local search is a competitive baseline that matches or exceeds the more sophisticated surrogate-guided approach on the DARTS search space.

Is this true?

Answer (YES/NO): YES